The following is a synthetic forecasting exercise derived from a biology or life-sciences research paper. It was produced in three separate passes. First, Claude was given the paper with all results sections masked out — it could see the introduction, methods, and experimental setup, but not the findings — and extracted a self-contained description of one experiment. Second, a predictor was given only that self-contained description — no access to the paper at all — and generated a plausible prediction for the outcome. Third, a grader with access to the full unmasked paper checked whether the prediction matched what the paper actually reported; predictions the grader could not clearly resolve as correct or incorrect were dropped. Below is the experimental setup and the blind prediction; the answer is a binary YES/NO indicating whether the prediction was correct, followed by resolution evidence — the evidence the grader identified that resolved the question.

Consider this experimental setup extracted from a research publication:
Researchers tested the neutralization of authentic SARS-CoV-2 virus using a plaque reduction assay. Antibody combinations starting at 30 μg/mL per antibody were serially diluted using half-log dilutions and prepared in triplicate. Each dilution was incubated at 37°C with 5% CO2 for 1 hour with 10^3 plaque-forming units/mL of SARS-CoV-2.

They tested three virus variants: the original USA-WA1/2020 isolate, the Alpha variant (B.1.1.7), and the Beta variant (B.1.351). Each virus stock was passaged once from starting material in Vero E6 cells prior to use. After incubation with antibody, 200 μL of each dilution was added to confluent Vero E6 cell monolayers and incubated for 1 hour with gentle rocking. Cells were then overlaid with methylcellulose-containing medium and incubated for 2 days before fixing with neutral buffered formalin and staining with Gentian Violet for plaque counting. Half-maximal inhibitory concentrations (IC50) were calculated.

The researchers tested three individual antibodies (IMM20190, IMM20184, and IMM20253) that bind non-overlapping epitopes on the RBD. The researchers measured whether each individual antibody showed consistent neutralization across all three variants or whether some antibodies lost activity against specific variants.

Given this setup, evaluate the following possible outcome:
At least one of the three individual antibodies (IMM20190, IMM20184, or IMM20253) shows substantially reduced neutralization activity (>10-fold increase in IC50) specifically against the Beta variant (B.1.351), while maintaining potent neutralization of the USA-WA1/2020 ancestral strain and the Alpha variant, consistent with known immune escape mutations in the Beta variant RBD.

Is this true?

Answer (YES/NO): YES